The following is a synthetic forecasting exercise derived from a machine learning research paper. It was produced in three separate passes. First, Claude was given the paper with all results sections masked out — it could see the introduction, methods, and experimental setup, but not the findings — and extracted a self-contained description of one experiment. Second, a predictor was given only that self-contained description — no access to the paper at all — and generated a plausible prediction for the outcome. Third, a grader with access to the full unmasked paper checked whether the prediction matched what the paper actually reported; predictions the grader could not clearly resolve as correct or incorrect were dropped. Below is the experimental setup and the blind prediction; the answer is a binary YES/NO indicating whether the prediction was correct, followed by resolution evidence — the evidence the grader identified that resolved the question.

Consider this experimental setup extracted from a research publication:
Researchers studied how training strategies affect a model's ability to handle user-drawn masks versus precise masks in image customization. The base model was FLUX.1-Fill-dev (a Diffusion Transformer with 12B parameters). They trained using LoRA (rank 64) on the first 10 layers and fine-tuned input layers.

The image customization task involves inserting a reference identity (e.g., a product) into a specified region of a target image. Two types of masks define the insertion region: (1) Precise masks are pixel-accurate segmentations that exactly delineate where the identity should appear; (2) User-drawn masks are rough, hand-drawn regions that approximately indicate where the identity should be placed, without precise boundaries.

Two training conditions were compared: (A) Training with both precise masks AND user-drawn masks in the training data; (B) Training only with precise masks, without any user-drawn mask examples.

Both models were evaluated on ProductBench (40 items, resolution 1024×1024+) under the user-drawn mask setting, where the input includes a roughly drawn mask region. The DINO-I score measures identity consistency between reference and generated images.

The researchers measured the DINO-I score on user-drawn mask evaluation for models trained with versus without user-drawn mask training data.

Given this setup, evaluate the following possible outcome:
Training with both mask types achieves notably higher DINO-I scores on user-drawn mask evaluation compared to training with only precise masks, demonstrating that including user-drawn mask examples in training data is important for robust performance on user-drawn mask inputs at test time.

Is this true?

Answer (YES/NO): YES